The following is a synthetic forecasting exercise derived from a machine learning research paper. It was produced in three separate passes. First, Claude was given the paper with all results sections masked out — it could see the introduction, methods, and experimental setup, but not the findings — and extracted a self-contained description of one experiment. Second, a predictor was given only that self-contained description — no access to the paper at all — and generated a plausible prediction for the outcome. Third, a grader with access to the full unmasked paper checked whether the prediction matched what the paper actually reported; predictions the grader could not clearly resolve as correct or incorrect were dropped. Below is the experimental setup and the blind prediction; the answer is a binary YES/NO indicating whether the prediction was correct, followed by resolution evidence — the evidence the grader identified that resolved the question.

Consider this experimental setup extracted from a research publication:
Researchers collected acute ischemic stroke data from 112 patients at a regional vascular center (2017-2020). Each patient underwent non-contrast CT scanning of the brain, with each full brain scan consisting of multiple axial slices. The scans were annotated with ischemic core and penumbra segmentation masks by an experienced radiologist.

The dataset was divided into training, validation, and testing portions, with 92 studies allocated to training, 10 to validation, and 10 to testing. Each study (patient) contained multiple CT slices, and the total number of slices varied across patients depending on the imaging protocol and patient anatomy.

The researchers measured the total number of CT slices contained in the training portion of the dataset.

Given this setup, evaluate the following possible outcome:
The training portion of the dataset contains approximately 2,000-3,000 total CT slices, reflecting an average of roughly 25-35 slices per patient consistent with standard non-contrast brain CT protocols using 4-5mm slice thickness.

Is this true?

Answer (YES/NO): NO